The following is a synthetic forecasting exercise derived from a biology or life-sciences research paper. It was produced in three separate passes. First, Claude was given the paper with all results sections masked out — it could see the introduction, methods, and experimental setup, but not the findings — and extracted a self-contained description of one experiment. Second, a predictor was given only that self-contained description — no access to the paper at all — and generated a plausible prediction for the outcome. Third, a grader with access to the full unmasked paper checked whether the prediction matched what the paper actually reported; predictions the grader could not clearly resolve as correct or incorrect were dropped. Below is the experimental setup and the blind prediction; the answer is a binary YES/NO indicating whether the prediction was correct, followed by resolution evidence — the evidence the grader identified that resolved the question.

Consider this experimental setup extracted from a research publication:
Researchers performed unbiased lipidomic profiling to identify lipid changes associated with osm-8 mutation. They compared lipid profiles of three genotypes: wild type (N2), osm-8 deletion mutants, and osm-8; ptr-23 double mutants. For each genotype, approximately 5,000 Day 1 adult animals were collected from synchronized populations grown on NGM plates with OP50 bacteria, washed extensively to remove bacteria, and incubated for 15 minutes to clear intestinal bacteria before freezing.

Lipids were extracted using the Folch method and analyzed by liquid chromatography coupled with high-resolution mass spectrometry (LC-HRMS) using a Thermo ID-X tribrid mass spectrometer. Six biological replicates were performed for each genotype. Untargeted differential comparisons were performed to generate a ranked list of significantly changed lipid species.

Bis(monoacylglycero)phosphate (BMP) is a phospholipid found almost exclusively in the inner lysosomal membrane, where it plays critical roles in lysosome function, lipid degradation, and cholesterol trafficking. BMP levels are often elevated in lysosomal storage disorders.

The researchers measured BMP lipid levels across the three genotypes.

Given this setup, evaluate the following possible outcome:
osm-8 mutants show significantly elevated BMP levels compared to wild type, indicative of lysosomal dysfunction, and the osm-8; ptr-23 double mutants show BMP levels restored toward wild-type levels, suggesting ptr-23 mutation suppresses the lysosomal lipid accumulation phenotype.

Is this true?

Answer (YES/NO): YES